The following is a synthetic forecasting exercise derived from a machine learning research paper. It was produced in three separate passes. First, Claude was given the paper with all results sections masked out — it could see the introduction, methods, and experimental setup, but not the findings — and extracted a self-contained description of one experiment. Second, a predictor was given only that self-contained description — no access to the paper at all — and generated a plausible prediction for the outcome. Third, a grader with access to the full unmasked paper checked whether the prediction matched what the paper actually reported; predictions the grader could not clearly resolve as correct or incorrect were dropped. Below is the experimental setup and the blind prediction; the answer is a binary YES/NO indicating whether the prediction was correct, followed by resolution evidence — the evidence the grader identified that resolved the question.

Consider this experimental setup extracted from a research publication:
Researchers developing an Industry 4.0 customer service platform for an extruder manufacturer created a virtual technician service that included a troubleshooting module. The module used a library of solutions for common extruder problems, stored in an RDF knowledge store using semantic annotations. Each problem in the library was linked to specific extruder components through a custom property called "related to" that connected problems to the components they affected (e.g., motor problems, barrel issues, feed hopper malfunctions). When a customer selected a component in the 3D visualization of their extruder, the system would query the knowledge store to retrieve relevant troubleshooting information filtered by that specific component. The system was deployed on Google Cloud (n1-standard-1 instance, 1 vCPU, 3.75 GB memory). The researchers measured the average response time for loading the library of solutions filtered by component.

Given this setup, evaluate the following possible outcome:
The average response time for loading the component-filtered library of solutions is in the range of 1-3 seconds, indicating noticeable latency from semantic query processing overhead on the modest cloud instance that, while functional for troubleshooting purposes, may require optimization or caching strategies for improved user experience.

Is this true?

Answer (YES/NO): YES